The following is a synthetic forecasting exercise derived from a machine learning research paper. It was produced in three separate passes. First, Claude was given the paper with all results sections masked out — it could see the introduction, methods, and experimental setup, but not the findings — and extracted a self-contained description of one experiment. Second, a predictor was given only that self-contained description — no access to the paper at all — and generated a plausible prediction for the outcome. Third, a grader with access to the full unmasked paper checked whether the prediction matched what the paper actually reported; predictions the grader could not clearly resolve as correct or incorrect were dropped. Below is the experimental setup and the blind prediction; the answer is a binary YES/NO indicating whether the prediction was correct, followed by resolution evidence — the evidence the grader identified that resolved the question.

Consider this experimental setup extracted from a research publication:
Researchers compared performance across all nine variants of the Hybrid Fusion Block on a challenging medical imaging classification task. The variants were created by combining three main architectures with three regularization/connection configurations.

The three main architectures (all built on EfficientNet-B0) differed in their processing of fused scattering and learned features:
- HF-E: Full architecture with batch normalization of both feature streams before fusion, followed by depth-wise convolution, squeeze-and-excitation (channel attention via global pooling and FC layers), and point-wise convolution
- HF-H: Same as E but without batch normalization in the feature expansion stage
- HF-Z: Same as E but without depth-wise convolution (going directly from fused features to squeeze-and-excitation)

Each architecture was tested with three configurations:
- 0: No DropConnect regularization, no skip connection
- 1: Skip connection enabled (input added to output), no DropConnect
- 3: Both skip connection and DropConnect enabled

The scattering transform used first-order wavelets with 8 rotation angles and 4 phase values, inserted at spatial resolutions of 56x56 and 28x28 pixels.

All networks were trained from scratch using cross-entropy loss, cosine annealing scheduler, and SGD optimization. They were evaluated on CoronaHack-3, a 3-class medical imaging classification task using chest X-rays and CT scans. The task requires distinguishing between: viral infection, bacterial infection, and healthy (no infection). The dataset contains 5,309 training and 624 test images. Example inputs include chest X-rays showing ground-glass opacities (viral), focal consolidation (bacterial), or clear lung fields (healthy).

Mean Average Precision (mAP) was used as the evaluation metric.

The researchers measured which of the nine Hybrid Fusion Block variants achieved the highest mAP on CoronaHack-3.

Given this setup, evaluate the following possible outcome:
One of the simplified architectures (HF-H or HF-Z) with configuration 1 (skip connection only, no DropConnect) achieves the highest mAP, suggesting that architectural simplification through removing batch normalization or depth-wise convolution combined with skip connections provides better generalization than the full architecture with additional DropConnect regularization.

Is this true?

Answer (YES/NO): YES